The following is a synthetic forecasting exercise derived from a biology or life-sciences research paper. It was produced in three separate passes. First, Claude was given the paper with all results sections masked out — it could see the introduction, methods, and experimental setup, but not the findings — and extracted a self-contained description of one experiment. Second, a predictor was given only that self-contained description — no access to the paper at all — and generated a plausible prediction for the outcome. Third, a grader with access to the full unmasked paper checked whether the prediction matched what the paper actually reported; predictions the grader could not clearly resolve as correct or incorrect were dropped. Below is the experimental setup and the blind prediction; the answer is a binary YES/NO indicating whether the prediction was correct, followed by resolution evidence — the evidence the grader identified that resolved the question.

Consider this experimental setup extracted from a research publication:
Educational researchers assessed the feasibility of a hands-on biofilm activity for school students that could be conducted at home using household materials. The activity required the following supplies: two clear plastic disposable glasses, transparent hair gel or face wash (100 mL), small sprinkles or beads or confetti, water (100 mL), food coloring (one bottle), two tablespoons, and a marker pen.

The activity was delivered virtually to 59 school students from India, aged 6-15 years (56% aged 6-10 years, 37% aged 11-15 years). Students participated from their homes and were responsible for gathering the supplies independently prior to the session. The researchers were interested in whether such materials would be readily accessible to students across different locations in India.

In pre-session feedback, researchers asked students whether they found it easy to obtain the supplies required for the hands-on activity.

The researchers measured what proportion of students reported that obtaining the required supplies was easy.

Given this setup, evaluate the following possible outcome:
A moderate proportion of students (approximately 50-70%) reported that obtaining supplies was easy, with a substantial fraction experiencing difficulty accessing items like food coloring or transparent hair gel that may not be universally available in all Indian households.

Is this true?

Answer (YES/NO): NO